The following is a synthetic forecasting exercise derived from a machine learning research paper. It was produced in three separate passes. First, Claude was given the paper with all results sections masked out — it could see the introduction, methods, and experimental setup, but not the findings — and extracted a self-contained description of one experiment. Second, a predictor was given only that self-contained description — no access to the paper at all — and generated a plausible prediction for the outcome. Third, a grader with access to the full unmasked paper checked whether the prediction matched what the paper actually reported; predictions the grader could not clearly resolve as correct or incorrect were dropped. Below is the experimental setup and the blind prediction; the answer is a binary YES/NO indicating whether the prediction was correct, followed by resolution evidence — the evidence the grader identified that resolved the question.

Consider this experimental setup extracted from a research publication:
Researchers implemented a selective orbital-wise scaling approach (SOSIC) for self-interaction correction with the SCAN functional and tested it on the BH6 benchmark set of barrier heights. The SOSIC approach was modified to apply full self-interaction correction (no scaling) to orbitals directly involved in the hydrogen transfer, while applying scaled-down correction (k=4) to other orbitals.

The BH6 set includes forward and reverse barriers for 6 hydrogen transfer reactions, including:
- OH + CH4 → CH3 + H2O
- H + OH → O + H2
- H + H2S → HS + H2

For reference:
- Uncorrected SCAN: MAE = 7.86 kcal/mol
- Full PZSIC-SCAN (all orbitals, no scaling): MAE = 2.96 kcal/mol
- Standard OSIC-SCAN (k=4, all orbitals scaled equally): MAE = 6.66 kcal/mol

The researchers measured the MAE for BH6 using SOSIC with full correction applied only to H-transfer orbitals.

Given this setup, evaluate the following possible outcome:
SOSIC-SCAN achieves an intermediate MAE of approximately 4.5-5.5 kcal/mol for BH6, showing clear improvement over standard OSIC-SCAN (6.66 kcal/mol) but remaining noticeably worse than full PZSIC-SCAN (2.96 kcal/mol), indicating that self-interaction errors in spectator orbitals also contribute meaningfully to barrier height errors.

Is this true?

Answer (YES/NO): NO